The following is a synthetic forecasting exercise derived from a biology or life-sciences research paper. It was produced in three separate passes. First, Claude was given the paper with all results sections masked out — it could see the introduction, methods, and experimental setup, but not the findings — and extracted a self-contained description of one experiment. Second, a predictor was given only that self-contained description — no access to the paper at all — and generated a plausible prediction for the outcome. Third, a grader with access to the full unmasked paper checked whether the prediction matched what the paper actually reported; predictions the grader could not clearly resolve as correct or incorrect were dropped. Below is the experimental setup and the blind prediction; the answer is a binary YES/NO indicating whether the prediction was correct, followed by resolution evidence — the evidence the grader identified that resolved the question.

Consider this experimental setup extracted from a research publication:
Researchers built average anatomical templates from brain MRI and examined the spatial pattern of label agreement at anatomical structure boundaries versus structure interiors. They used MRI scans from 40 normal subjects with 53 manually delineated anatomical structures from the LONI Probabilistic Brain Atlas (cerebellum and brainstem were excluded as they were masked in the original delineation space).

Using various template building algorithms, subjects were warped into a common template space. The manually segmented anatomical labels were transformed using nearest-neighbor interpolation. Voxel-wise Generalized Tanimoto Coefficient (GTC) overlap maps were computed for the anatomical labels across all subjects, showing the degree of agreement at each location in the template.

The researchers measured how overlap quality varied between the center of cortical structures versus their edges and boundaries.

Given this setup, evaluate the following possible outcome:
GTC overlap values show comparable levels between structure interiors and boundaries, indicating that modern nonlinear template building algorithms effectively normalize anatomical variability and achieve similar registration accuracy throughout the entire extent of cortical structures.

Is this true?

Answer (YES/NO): NO